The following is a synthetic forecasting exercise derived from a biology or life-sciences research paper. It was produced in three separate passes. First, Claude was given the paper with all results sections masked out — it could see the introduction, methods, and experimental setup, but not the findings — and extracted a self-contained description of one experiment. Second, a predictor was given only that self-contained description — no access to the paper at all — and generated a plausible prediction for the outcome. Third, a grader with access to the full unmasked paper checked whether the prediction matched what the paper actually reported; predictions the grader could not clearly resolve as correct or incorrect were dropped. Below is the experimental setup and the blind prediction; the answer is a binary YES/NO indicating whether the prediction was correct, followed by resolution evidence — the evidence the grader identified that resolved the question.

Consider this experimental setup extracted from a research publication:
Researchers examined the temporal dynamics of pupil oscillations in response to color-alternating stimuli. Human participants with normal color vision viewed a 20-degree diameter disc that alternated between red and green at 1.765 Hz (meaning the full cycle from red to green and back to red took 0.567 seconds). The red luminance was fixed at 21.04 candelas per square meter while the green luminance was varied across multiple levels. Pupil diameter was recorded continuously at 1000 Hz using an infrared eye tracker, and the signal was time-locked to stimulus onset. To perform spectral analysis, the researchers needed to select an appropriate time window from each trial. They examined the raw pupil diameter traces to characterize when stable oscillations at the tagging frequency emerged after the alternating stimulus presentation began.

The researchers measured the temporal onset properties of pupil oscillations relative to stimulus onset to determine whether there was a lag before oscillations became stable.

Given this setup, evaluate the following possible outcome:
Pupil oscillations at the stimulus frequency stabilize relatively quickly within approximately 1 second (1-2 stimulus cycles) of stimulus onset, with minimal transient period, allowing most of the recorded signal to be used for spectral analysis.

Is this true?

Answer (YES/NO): YES